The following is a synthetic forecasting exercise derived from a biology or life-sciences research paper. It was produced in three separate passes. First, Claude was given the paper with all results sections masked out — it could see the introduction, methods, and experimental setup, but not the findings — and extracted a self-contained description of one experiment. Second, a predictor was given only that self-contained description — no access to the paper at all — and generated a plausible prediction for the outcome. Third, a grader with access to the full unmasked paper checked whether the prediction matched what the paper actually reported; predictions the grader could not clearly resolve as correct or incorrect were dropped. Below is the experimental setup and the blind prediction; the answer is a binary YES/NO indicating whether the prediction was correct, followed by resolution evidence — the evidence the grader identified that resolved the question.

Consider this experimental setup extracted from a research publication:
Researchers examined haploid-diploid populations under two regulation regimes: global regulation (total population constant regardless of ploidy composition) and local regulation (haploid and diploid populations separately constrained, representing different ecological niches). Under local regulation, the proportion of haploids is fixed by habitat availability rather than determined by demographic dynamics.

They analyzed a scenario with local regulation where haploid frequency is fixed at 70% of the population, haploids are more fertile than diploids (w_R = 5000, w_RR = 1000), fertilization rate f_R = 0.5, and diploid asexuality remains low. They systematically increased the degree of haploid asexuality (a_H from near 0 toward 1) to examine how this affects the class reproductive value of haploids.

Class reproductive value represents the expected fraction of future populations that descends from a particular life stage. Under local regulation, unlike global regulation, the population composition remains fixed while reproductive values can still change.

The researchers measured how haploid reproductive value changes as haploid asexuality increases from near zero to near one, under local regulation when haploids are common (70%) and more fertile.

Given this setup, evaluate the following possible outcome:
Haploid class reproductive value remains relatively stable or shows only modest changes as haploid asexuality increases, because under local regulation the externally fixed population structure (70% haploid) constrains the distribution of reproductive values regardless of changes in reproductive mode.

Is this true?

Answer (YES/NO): NO